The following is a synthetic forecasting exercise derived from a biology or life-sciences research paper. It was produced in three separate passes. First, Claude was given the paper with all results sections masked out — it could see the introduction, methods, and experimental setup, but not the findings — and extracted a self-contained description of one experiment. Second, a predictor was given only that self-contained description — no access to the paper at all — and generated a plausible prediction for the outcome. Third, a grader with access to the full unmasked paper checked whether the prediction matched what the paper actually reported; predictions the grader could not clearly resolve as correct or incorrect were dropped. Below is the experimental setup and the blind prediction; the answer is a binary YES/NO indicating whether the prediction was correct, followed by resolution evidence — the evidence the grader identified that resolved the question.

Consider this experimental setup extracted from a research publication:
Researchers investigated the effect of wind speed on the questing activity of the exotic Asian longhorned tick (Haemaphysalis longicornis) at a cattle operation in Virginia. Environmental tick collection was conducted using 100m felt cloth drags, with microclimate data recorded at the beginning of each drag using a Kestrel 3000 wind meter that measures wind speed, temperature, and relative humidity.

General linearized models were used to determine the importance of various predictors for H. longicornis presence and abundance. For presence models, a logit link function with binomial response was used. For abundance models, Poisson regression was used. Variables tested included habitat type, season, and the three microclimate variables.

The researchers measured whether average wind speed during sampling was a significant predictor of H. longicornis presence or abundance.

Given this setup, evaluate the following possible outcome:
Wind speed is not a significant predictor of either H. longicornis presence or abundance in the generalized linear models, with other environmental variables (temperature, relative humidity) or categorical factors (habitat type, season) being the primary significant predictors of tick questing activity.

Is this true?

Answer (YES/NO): YES